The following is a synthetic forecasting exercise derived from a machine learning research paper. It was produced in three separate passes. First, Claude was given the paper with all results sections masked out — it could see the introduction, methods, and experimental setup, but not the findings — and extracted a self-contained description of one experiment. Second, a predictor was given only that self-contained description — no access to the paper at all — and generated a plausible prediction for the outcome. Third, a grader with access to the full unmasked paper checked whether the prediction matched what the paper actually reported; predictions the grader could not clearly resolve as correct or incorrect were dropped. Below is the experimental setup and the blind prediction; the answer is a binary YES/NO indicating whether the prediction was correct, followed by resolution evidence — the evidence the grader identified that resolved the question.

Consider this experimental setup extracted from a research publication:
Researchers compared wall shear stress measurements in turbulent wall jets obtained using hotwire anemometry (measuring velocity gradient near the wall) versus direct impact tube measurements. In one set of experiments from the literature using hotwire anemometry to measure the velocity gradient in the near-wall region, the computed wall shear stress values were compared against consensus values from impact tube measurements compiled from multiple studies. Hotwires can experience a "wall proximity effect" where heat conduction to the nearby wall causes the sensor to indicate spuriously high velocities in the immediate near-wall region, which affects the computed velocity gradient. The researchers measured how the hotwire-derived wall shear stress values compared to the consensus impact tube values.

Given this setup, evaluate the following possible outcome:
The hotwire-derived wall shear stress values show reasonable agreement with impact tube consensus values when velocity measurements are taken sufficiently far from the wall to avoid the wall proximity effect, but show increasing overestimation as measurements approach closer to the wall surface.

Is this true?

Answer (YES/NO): NO